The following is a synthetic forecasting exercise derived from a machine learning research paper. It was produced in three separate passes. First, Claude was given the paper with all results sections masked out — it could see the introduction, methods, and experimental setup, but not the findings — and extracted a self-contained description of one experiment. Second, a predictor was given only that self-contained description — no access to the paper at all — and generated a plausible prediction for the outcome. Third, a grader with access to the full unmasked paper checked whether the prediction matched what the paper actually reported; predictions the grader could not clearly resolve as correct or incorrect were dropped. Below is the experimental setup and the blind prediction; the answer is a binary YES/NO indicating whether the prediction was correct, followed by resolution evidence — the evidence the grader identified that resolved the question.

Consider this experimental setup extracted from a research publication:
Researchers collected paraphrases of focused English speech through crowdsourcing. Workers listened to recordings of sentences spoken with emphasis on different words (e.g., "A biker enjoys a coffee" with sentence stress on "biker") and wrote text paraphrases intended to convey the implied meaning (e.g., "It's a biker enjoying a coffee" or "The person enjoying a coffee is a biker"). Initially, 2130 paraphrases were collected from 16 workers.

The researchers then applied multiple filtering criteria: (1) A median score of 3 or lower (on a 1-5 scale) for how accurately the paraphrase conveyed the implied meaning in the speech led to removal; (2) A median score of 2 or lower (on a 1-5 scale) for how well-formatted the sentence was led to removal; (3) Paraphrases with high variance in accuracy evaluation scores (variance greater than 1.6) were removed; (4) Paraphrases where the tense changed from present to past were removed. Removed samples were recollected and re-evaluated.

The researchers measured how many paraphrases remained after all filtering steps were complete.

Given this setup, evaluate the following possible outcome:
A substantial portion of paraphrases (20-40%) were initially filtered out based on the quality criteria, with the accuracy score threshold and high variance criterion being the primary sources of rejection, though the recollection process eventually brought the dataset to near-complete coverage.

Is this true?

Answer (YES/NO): NO